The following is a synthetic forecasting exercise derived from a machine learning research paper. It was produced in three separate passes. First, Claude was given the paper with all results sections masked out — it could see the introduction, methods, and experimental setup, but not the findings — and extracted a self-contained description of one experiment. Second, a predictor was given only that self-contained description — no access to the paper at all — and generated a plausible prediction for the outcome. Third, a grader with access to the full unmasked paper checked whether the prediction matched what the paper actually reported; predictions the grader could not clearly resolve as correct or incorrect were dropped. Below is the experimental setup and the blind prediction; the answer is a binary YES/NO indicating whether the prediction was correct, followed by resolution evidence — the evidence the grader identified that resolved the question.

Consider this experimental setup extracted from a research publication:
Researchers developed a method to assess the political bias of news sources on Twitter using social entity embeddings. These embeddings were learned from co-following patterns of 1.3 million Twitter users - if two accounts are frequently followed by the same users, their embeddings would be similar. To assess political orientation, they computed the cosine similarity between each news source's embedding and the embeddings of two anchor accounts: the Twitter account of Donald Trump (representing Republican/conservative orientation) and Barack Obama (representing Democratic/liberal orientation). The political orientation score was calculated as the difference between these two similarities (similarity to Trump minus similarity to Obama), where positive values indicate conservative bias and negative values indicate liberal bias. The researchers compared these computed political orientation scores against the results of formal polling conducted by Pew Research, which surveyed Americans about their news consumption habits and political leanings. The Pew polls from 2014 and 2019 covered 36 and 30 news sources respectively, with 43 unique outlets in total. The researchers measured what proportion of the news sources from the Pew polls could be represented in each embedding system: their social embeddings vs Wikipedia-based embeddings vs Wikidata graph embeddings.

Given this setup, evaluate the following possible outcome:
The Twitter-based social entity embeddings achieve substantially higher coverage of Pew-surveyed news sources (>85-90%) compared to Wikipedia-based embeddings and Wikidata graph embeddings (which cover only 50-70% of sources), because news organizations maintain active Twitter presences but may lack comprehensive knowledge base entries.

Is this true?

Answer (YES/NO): NO